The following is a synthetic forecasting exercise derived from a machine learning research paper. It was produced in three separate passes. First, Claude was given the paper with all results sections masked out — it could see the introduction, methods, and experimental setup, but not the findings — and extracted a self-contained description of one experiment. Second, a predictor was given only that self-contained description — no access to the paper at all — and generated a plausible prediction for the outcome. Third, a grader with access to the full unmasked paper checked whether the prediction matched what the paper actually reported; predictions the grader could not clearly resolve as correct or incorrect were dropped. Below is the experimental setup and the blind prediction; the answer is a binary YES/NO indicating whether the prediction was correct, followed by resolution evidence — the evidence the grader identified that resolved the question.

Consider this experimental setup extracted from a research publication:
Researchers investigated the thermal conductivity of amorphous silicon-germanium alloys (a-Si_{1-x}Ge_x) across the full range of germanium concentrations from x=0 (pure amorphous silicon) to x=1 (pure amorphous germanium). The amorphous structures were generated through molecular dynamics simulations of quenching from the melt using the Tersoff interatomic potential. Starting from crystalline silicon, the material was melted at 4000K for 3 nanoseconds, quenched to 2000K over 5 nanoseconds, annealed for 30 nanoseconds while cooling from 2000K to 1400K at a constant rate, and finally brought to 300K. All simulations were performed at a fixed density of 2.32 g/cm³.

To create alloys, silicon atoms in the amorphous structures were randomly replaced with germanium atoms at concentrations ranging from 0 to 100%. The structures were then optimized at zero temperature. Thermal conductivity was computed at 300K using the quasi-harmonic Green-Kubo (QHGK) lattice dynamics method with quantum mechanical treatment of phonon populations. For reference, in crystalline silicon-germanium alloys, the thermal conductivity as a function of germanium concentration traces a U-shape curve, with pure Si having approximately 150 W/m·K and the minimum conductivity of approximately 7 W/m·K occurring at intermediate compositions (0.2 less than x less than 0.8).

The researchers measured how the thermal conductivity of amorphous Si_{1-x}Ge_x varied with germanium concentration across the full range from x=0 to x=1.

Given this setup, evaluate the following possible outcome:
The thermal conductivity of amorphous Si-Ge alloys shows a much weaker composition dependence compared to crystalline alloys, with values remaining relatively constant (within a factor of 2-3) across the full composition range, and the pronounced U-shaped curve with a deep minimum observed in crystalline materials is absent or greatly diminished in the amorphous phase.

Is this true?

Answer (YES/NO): YES